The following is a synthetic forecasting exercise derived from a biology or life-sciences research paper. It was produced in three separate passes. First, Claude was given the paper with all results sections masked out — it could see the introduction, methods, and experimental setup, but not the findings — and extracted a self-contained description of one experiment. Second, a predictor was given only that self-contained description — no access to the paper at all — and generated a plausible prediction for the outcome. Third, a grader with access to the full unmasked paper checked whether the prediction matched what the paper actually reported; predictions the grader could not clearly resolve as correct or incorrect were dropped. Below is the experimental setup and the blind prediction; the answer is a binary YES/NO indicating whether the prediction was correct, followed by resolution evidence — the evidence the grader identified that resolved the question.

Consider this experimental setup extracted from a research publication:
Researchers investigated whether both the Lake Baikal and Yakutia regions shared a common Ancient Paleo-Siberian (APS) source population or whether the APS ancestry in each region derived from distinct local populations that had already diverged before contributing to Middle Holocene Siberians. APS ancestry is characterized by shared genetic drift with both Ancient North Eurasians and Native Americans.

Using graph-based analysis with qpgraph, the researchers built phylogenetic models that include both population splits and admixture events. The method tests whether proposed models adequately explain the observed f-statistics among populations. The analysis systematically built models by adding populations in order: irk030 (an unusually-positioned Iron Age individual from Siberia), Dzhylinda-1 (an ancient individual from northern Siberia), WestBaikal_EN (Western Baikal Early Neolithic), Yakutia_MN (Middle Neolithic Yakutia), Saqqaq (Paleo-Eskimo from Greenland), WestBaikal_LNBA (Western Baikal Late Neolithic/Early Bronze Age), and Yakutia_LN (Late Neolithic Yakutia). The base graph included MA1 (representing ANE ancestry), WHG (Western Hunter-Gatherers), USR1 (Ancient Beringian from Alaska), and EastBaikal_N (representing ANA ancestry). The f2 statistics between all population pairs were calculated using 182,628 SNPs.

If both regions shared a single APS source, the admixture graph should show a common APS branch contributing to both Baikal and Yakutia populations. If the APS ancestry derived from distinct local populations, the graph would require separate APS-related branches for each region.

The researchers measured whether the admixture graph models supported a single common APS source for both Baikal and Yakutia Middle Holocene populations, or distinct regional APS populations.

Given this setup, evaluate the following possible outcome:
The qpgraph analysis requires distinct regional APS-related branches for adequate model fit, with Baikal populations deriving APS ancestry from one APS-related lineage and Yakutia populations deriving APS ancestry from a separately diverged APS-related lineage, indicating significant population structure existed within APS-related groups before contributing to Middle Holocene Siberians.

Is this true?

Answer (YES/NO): YES